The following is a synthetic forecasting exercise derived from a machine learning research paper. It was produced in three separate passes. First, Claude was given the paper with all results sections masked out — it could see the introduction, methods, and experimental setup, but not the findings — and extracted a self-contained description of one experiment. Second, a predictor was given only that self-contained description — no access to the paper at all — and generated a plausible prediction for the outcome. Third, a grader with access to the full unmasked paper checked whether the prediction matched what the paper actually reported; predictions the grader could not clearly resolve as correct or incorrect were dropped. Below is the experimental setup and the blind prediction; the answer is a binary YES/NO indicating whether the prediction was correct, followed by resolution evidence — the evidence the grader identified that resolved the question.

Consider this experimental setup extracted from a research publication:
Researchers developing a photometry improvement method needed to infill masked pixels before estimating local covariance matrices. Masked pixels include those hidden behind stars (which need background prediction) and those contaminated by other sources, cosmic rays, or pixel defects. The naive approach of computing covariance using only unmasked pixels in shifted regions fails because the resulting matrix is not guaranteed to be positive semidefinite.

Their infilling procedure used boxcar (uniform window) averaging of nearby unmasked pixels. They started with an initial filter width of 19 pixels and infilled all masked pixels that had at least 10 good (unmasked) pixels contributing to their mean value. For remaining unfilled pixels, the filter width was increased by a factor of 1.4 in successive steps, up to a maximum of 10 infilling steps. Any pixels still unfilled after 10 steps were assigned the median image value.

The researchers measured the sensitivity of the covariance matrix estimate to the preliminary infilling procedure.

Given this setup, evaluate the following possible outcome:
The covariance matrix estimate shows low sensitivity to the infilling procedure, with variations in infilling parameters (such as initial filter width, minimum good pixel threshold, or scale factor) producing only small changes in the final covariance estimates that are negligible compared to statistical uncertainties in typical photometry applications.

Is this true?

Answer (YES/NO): NO